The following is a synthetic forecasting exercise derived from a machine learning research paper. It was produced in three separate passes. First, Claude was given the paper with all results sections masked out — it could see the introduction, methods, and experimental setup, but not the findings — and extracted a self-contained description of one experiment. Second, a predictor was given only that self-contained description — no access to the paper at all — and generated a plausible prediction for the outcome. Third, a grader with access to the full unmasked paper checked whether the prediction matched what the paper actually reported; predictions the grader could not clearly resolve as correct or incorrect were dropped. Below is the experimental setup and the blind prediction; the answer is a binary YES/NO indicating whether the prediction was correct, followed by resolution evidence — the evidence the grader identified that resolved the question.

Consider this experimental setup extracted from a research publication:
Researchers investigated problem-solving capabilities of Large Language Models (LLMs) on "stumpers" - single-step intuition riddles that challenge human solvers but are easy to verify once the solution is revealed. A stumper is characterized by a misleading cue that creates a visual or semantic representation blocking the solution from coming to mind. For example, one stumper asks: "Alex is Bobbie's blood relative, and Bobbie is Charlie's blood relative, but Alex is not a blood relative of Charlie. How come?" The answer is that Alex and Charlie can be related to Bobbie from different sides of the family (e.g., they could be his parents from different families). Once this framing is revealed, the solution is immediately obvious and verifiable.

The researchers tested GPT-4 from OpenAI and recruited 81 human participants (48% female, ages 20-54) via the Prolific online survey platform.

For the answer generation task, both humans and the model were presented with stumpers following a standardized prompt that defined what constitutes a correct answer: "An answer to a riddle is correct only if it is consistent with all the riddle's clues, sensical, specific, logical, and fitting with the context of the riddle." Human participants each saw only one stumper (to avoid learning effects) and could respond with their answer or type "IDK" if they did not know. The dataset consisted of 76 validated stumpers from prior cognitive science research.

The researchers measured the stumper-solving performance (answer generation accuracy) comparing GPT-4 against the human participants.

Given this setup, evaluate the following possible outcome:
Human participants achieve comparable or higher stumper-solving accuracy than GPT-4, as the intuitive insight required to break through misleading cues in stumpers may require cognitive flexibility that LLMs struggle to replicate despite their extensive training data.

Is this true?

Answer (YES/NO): NO